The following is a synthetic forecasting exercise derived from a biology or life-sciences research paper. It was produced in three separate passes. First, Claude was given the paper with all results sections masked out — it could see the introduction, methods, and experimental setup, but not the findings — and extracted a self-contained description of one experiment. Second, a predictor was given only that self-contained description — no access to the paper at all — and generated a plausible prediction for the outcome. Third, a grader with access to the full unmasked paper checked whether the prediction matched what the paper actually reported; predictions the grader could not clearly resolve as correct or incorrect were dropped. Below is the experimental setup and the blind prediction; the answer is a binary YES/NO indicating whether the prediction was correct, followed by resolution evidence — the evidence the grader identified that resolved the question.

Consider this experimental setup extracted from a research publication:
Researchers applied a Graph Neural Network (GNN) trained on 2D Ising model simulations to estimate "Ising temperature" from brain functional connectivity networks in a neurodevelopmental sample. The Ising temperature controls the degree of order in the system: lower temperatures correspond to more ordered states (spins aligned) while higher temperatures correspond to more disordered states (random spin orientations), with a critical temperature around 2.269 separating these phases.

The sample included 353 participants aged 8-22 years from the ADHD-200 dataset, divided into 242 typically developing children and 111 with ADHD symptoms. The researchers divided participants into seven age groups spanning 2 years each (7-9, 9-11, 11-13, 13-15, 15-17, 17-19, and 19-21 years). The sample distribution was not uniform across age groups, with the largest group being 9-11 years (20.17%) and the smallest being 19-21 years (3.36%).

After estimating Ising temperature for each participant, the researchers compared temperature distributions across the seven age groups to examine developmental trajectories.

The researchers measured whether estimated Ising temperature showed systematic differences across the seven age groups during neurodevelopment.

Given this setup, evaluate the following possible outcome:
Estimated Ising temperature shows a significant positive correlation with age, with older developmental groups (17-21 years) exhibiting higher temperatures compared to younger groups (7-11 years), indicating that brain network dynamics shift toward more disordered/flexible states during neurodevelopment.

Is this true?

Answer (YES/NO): NO